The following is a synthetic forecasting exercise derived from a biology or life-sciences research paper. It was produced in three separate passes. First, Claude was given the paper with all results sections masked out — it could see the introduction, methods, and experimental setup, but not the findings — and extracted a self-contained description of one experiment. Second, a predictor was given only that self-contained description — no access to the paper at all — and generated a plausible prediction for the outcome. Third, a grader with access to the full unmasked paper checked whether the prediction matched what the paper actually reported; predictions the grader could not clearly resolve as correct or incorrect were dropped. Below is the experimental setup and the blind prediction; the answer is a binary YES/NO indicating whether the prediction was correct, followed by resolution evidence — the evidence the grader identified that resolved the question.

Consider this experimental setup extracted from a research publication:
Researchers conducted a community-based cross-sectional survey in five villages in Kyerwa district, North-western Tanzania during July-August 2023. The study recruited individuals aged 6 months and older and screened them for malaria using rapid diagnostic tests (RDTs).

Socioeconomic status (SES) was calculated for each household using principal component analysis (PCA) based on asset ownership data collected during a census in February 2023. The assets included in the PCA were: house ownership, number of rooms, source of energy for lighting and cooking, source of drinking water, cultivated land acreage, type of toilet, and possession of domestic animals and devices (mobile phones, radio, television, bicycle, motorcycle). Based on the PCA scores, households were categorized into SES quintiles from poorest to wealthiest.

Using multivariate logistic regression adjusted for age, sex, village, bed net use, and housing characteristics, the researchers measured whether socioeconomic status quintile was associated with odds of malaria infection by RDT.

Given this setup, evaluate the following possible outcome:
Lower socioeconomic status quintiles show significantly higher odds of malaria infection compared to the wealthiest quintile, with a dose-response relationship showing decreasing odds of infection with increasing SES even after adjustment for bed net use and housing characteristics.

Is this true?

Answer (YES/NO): NO